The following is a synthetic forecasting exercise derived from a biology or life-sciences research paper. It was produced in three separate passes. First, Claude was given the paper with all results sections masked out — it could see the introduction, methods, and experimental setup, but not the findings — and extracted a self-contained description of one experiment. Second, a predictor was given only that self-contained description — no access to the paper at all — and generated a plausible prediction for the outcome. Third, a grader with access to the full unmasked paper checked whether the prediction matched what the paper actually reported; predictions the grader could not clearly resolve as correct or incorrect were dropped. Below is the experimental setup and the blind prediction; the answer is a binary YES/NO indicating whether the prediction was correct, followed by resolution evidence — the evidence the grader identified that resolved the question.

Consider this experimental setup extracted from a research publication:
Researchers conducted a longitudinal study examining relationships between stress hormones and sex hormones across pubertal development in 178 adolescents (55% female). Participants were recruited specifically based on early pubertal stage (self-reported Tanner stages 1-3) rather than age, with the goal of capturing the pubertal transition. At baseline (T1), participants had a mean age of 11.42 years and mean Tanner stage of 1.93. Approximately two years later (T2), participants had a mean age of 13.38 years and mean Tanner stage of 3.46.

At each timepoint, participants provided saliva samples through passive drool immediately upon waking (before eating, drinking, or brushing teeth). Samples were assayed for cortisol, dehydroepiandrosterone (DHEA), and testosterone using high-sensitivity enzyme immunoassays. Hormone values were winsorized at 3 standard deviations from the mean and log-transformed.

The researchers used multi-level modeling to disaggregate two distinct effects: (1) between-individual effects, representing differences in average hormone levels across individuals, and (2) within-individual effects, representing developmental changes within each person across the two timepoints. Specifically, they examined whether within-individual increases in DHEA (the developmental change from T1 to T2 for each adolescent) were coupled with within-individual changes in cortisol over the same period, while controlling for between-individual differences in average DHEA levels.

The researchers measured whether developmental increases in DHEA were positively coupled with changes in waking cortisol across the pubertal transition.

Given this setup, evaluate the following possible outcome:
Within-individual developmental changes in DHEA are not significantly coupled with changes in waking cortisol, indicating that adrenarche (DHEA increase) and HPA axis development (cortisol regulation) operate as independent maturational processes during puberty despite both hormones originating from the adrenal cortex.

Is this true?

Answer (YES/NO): NO